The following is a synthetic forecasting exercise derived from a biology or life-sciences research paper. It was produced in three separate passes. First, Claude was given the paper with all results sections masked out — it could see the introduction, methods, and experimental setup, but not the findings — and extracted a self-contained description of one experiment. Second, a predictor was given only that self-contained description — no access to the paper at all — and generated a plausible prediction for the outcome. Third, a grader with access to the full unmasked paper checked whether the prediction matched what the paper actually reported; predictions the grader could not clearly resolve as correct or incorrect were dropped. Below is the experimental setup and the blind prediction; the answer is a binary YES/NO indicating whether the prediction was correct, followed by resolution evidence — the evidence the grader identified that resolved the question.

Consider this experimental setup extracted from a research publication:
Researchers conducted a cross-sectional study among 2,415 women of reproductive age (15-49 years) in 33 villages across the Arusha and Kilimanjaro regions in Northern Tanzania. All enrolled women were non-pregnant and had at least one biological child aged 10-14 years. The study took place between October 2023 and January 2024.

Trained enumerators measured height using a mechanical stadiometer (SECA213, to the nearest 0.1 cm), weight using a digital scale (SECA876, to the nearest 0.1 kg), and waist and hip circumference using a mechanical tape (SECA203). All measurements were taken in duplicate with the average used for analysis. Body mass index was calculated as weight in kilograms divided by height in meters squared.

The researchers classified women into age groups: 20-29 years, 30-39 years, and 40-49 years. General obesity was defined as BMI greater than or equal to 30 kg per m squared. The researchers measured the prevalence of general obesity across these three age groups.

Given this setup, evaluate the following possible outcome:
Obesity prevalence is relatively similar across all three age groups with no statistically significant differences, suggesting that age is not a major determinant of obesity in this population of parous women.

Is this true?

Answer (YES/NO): NO